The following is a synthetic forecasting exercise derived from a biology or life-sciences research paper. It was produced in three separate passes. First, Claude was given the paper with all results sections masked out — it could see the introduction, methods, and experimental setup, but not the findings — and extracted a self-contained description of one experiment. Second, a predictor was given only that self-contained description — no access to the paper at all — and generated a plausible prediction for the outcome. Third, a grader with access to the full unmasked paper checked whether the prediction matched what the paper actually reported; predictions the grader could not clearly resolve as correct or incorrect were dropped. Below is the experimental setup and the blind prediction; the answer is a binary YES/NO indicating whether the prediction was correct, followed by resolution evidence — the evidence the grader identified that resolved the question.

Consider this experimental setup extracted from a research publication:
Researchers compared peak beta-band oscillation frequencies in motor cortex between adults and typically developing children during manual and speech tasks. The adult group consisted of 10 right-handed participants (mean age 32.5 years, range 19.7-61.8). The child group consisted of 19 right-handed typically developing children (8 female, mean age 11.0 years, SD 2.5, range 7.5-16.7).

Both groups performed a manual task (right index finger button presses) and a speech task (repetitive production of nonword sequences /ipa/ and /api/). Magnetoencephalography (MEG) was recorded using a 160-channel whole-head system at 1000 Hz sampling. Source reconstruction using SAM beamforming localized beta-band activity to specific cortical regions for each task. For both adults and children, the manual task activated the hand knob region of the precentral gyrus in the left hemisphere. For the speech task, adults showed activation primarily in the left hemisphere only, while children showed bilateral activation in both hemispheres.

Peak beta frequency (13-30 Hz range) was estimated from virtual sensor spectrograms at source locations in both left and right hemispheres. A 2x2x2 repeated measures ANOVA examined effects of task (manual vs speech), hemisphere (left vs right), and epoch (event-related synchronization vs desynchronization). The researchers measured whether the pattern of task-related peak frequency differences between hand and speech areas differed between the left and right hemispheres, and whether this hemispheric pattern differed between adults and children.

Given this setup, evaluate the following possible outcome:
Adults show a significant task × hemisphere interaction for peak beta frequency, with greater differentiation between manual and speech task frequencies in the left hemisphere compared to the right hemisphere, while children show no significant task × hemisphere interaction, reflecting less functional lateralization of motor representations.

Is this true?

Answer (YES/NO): NO